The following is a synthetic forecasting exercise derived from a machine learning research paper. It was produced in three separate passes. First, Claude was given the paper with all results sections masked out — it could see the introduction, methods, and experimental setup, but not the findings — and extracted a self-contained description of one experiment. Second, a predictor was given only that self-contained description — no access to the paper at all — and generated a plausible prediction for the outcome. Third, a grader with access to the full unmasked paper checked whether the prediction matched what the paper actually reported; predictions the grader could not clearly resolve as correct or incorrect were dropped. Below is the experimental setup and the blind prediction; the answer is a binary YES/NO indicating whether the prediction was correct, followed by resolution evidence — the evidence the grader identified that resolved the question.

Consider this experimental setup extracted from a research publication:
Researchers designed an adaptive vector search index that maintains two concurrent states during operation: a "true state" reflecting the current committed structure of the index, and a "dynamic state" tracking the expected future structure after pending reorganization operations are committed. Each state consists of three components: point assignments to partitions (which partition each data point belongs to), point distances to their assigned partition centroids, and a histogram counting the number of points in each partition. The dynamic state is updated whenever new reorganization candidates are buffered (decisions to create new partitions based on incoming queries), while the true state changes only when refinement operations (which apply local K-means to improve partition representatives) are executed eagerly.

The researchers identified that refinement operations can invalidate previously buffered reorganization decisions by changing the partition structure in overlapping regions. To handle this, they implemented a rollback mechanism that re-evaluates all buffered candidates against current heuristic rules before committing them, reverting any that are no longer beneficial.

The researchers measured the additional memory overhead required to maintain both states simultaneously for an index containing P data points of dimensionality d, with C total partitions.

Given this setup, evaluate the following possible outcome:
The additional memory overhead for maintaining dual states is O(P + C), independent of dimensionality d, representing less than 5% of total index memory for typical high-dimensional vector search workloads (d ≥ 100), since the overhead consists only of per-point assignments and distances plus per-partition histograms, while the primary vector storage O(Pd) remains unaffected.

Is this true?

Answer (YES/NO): YES